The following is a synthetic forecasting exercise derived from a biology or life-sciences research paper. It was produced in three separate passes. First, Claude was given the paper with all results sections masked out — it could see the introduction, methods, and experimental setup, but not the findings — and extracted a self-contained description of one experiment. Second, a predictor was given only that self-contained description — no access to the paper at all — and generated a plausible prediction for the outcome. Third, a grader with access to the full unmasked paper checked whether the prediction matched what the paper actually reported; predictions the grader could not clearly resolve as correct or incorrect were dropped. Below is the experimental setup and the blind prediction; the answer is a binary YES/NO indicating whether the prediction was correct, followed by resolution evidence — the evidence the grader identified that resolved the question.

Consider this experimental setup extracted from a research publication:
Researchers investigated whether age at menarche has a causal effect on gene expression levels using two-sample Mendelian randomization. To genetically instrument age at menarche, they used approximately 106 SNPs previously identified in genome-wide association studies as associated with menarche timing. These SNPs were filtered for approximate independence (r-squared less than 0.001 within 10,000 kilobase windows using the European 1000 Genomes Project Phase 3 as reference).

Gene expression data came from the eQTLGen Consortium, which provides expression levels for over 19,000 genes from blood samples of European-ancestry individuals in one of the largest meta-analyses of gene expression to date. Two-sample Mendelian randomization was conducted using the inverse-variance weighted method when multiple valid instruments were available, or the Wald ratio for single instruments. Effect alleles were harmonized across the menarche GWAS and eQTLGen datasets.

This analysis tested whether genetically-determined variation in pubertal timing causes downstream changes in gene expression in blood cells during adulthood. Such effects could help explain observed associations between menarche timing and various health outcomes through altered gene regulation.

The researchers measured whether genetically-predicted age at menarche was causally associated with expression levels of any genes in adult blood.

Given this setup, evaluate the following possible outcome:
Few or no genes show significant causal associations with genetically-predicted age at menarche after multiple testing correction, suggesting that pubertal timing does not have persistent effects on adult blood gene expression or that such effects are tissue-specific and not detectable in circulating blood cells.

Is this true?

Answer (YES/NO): YES